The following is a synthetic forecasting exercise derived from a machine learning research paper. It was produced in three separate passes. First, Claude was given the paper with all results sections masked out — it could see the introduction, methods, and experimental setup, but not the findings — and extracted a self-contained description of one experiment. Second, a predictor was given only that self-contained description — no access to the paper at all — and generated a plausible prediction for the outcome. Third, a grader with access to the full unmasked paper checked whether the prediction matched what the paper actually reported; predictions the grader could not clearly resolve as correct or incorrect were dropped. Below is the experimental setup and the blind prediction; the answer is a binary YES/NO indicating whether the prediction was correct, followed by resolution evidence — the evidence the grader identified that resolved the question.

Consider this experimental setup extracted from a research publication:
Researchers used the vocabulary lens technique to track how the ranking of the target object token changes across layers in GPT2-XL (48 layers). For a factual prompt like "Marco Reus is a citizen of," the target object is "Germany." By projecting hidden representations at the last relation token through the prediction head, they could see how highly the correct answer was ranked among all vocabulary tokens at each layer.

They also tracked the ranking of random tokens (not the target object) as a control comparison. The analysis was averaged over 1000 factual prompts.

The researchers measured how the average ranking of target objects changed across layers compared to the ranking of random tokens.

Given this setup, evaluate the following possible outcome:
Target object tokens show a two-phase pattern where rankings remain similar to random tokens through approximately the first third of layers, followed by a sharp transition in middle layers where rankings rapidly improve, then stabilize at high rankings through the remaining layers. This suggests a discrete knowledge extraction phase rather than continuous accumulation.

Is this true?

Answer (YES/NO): NO